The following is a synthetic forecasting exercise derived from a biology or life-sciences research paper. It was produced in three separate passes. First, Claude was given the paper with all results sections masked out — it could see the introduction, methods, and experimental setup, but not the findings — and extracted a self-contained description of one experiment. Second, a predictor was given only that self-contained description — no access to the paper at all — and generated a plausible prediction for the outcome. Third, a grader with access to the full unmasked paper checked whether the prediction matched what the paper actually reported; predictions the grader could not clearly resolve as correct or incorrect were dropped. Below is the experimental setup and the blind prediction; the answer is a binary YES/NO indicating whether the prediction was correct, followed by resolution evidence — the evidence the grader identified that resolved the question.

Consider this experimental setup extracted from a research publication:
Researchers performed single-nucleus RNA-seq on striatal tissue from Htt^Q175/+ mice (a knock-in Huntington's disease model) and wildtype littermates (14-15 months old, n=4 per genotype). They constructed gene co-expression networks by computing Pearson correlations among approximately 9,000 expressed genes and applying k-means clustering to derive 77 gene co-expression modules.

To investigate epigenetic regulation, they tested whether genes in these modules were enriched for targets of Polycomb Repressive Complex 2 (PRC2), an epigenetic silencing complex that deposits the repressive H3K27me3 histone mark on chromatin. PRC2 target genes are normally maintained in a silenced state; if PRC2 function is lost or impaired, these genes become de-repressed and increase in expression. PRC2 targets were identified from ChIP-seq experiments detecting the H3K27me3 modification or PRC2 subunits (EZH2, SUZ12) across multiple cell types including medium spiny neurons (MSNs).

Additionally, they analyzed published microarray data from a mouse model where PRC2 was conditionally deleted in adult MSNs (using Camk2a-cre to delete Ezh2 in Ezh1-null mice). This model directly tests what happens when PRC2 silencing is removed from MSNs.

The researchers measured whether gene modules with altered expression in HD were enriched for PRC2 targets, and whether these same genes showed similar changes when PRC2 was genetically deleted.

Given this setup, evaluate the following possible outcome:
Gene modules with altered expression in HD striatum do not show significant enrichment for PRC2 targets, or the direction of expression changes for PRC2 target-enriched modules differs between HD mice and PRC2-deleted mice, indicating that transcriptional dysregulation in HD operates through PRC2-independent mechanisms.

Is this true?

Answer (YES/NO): NO